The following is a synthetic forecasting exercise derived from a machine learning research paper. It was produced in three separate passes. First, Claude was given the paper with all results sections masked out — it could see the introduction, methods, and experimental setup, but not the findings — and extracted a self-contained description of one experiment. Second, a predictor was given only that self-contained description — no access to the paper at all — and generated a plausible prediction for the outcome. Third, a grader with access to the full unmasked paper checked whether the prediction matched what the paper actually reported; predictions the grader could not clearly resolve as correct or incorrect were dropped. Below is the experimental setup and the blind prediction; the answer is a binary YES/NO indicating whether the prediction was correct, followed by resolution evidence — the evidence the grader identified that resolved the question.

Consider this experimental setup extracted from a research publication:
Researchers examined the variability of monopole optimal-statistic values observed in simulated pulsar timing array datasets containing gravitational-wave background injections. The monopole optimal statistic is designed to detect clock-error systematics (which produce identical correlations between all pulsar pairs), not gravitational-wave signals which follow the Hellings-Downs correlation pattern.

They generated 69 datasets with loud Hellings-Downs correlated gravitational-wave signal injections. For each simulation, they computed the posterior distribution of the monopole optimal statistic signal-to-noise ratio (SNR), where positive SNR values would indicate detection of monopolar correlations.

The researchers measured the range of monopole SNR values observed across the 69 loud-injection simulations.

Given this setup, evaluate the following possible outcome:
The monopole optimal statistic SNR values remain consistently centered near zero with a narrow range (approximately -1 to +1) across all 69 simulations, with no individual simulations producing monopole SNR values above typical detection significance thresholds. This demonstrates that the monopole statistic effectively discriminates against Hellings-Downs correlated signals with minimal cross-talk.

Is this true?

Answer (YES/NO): NO